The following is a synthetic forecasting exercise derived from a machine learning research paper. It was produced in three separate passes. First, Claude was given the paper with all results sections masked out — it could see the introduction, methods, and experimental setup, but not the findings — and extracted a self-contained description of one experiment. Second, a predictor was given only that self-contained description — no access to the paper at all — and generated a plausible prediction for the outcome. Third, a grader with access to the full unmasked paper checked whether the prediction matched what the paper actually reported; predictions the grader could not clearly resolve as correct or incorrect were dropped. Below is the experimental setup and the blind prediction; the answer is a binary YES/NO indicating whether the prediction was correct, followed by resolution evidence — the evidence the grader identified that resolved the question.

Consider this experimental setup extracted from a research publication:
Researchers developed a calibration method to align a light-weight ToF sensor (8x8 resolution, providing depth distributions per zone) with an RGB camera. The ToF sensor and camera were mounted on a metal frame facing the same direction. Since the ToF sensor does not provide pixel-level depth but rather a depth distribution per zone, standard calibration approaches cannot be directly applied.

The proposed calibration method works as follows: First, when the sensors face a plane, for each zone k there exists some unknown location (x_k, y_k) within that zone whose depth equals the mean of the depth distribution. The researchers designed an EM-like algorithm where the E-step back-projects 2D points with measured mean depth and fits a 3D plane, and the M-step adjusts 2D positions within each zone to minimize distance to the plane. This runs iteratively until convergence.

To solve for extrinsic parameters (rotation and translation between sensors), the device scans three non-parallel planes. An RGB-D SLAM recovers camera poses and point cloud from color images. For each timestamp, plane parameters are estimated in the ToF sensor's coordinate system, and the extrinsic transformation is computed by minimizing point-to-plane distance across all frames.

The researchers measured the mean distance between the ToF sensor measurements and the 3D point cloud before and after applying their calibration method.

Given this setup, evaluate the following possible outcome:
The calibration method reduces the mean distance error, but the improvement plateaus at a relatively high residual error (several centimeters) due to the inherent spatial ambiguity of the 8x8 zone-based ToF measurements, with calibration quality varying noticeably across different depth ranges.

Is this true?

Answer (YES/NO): NO